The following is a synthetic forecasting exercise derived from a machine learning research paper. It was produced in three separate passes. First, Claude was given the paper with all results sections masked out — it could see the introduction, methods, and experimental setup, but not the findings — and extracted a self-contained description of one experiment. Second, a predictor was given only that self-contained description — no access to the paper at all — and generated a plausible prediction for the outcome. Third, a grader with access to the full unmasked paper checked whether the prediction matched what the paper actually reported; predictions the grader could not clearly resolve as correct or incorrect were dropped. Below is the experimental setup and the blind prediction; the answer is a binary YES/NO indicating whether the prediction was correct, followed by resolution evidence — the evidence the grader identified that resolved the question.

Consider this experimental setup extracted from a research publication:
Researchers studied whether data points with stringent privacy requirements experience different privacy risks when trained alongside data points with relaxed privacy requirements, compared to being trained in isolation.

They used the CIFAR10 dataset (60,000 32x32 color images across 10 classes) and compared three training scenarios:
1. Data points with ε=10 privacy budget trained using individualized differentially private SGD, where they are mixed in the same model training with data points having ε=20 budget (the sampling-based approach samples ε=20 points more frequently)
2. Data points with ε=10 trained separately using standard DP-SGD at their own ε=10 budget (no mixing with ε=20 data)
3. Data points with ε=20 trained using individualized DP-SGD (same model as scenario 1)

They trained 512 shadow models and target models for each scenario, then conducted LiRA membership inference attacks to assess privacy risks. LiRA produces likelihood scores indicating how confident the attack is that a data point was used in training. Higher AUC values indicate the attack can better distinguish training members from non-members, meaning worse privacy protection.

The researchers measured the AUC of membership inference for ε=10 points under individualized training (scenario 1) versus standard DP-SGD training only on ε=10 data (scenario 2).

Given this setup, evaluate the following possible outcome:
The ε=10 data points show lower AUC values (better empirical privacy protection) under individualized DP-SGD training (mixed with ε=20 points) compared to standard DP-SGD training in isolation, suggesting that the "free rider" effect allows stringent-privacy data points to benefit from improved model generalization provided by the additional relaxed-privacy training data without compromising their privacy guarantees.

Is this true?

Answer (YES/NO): YES